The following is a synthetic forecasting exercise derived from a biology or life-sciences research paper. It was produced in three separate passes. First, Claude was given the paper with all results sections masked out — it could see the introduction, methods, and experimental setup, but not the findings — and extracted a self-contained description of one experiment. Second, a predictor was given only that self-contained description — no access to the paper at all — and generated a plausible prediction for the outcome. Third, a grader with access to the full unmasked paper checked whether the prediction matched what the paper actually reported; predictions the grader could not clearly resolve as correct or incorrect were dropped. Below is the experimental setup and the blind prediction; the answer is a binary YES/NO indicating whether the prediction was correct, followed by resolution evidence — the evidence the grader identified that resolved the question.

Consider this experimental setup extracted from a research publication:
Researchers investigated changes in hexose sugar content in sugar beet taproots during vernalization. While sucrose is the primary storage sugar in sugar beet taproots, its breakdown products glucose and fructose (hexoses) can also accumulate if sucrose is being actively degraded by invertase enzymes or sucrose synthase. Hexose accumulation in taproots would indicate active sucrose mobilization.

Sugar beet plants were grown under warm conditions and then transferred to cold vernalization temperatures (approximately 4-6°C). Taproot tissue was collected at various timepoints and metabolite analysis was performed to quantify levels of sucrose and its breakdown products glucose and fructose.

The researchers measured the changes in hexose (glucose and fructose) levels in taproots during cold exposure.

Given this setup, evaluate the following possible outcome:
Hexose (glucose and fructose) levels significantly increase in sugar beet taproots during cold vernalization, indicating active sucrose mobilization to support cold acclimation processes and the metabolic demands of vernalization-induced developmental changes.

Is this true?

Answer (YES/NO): NO